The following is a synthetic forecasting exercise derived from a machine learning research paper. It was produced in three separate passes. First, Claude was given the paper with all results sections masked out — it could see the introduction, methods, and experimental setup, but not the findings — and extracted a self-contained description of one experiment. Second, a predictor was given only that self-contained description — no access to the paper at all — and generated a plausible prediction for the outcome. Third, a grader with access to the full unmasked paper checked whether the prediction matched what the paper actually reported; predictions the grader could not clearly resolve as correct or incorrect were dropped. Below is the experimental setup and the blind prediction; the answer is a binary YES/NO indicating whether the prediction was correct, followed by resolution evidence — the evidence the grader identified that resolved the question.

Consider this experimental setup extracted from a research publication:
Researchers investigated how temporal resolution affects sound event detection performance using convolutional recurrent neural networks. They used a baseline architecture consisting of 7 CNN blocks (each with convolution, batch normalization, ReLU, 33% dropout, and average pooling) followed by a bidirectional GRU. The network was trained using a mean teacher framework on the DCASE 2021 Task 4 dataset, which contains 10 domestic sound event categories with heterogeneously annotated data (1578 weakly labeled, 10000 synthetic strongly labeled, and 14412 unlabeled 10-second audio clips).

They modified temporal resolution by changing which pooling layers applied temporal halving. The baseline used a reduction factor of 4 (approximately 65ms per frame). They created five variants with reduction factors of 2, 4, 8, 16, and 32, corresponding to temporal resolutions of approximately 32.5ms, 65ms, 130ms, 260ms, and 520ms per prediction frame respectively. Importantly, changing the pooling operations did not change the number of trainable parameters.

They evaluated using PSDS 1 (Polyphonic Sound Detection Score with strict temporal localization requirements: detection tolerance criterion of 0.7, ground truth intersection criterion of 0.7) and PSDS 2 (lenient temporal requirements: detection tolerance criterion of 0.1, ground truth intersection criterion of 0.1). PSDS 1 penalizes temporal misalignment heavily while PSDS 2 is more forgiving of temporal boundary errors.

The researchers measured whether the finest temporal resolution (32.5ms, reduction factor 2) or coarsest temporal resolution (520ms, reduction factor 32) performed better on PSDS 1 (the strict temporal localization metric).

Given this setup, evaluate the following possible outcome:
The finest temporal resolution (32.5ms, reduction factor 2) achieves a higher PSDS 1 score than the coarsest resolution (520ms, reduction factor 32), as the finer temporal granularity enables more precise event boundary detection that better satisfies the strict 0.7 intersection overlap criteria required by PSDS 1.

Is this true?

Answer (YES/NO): YES